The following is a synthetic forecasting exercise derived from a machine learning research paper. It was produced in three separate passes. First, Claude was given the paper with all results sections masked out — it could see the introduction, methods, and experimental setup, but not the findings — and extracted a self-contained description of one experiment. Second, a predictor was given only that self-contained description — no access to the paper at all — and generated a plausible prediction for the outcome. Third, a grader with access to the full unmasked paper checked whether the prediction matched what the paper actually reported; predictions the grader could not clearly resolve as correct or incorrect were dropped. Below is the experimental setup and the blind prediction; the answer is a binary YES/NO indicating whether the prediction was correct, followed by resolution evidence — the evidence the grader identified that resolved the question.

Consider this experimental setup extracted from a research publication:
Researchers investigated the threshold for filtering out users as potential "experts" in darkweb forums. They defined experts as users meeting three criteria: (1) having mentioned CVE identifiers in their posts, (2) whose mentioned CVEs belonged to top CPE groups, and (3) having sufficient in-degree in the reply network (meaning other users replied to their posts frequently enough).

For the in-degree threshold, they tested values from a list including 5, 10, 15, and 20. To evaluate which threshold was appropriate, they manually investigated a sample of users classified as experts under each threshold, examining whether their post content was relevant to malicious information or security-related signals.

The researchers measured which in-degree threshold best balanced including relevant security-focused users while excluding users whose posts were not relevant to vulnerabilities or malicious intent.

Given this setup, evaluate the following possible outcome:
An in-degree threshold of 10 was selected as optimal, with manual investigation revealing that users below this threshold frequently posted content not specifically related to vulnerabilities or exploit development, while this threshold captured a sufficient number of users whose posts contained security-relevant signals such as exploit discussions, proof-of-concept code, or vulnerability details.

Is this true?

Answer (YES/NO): YES